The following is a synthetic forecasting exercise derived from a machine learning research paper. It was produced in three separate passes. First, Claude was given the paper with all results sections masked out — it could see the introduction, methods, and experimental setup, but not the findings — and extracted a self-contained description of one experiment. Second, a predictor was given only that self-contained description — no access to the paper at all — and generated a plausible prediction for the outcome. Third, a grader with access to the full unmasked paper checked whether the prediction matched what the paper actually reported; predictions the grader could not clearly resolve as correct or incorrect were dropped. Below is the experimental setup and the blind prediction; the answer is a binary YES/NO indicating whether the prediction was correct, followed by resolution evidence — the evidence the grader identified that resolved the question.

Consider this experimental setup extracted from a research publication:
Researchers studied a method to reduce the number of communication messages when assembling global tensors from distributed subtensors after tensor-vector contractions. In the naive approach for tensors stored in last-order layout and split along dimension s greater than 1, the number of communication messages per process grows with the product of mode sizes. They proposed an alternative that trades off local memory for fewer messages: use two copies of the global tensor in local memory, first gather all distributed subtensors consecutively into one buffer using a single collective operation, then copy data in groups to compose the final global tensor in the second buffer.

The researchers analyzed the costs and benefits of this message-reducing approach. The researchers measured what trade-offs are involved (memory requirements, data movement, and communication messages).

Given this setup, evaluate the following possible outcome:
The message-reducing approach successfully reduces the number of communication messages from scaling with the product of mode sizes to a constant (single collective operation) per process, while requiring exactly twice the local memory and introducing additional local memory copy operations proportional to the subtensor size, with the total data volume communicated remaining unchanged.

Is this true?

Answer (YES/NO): YES